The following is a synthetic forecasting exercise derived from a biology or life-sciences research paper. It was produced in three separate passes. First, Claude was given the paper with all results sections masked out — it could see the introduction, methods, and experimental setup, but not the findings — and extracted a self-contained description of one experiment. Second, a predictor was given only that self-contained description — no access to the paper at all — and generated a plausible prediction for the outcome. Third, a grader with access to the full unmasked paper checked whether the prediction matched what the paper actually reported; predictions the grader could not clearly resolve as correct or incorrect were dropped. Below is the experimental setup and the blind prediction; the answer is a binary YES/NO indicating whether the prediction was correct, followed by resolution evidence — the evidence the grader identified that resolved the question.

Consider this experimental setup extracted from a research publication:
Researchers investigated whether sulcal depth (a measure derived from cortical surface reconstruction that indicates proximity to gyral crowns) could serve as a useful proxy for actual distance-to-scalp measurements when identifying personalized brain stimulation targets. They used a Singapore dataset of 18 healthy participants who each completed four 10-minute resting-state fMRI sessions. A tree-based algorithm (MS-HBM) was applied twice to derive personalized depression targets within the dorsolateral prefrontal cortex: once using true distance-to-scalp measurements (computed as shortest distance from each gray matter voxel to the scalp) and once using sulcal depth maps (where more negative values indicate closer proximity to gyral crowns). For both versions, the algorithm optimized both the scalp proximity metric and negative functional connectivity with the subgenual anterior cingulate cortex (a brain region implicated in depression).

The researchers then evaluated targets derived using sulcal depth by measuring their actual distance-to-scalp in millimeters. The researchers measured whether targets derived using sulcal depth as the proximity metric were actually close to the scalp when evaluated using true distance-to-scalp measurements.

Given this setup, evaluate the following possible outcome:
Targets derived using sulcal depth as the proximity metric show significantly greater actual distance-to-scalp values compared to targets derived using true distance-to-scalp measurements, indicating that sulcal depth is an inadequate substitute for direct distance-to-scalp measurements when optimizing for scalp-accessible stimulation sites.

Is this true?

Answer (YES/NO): NO